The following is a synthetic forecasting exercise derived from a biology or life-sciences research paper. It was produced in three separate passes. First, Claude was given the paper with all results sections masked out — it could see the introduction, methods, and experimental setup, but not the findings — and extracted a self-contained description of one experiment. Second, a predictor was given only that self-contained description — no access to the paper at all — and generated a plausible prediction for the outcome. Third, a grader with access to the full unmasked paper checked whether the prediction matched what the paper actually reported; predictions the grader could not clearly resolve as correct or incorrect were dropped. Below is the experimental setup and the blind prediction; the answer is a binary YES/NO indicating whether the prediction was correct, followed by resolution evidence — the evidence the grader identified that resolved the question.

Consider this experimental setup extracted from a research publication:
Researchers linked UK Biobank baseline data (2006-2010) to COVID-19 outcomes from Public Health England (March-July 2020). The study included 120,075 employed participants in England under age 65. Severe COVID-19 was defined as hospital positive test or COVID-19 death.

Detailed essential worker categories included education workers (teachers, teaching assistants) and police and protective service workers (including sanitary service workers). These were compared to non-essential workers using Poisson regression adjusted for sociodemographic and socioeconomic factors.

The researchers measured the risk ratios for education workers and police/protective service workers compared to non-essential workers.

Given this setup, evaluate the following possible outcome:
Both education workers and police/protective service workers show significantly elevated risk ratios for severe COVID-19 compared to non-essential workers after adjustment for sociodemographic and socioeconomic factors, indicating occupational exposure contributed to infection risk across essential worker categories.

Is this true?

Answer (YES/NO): NO